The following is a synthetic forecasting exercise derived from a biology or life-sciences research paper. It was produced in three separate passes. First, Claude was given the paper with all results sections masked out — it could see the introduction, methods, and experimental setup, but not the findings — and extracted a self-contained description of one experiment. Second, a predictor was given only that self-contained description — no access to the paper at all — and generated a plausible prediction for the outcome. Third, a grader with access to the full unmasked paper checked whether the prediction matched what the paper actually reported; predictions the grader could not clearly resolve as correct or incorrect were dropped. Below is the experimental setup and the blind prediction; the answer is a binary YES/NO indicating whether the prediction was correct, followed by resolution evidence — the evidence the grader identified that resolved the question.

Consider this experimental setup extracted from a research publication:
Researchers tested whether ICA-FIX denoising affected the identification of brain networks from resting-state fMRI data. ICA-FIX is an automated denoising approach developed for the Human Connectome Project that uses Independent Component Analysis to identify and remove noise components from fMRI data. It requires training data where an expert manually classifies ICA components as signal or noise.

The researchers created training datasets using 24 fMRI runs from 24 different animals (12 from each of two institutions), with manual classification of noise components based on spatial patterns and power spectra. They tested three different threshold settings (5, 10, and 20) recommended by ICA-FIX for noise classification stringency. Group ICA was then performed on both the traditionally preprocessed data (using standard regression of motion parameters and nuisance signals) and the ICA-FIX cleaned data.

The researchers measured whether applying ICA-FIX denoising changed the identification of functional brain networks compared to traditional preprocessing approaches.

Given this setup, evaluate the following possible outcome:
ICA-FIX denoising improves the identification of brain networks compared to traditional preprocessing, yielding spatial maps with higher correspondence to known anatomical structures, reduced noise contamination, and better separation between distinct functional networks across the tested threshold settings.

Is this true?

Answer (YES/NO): NO